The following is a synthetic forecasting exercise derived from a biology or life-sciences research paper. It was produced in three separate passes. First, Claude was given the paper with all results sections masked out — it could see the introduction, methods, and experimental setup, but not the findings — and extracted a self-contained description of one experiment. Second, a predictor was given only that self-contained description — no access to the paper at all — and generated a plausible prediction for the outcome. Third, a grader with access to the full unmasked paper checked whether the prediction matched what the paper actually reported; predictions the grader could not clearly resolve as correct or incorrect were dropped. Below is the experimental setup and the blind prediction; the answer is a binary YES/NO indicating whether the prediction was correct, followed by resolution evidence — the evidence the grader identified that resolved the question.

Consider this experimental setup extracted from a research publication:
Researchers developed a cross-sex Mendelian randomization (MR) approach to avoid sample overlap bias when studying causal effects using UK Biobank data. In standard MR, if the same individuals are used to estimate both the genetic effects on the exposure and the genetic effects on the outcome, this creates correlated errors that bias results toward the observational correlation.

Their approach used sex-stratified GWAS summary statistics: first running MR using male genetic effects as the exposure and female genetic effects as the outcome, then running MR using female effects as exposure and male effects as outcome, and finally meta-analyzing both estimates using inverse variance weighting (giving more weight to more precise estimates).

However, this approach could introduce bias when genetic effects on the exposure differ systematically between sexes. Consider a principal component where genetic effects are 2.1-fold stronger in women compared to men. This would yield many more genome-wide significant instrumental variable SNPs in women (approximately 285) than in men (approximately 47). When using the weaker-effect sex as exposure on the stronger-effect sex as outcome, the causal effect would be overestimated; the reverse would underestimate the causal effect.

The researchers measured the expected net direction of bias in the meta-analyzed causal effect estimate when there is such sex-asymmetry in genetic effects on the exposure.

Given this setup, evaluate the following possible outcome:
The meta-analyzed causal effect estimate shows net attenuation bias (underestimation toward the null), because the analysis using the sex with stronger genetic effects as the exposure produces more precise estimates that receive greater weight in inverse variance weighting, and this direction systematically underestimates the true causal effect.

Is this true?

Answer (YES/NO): YES